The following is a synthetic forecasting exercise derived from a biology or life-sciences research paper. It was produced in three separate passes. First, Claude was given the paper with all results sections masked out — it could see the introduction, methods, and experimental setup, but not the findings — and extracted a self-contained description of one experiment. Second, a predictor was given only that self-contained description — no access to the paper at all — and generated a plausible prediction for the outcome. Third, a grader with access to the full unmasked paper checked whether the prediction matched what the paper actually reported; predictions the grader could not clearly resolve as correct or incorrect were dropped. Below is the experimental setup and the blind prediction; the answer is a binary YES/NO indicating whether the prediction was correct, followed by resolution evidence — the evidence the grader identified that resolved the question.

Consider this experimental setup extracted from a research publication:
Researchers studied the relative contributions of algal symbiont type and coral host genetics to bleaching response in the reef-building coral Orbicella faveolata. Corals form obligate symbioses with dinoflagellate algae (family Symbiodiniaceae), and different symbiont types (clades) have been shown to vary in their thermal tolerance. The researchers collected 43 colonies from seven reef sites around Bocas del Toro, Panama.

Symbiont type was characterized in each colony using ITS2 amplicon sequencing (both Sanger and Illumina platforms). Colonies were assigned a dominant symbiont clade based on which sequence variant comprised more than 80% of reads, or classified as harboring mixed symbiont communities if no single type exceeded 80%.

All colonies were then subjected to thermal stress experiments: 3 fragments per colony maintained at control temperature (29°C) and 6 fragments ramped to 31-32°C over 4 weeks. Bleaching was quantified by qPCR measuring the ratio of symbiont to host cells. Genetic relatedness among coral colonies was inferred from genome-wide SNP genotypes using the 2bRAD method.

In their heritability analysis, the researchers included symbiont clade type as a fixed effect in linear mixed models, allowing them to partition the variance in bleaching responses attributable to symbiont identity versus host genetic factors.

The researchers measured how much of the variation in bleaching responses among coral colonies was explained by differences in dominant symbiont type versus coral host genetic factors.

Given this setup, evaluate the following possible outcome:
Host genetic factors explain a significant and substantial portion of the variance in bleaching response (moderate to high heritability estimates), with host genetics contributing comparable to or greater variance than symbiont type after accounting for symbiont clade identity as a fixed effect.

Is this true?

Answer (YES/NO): YES